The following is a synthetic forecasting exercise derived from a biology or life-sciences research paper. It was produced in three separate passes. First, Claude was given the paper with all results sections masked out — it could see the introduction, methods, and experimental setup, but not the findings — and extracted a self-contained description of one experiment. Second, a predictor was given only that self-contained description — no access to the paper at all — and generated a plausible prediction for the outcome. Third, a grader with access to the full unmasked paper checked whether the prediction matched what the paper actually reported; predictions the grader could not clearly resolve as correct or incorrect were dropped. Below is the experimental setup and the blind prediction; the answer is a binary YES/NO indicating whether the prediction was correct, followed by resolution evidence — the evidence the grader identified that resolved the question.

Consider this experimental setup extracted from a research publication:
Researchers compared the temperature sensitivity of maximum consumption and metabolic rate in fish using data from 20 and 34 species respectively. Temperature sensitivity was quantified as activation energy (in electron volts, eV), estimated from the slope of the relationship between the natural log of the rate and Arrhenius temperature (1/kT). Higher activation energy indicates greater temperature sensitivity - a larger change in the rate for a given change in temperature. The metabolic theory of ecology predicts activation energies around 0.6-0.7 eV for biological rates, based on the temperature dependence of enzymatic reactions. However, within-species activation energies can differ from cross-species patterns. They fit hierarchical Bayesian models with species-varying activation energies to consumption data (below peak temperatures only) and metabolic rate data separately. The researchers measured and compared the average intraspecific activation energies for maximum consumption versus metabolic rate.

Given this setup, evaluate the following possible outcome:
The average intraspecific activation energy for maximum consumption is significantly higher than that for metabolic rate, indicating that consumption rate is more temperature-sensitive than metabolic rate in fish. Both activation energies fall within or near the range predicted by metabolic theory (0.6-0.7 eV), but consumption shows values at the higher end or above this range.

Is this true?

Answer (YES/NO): NO